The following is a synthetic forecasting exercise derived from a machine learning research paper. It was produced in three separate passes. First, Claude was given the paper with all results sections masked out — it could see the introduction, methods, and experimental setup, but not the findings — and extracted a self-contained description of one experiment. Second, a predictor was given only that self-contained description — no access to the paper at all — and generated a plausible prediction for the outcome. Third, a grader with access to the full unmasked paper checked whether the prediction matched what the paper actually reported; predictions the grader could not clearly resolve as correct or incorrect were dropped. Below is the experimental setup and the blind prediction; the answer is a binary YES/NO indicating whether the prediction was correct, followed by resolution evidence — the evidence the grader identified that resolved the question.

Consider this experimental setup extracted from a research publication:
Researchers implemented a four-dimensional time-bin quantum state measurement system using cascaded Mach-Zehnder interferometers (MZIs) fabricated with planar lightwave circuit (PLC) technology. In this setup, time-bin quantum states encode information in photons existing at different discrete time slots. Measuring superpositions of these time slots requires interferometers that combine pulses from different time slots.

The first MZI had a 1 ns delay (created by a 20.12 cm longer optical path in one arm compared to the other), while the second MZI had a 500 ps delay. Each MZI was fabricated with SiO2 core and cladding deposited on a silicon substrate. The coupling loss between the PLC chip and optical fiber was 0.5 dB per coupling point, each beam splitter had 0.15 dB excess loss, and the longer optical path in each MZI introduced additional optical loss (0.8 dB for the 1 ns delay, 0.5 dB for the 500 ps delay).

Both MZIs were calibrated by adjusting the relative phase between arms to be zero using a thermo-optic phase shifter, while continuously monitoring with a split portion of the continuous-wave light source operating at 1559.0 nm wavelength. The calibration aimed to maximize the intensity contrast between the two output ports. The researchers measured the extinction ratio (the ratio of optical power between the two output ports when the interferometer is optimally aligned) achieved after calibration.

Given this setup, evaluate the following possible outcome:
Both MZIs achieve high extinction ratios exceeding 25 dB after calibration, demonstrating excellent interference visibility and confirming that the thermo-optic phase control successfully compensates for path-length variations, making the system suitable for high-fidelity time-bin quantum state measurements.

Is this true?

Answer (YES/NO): NO